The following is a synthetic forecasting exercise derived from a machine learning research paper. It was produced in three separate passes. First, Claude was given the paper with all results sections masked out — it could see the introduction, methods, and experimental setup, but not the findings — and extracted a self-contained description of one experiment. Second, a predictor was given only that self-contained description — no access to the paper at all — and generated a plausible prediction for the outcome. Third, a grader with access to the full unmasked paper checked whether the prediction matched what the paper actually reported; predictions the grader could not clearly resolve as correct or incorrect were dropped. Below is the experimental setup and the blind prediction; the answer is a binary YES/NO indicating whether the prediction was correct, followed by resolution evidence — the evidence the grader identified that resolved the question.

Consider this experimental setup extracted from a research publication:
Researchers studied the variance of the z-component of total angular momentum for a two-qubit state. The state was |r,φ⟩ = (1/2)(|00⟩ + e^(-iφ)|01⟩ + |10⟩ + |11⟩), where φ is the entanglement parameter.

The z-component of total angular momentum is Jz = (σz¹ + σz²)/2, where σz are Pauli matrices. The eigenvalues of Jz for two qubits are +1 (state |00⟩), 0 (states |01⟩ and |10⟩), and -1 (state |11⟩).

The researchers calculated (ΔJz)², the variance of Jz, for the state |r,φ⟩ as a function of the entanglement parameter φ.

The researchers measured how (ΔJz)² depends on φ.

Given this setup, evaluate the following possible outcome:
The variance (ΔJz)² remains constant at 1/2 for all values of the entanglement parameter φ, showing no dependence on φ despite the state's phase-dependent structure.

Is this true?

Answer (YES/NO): YES